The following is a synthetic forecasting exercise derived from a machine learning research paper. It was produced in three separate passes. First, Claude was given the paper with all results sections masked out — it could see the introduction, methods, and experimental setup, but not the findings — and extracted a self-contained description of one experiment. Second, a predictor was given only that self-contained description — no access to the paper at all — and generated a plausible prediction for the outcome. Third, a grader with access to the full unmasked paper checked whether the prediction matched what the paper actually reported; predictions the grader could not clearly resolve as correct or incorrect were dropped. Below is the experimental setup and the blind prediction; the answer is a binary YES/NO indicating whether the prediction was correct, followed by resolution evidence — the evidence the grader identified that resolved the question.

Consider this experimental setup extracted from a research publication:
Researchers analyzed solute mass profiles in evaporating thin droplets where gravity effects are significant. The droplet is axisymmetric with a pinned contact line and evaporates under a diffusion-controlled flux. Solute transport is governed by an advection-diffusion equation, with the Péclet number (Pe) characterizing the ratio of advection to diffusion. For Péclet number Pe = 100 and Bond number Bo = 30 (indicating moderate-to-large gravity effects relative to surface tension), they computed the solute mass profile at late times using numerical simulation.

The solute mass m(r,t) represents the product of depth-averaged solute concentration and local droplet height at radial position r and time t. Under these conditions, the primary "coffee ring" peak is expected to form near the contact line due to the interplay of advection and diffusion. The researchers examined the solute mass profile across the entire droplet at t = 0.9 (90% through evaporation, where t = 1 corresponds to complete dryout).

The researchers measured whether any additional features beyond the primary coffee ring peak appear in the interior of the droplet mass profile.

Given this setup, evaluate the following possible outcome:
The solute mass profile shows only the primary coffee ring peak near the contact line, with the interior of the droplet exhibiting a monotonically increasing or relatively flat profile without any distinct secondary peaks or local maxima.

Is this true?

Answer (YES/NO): NO